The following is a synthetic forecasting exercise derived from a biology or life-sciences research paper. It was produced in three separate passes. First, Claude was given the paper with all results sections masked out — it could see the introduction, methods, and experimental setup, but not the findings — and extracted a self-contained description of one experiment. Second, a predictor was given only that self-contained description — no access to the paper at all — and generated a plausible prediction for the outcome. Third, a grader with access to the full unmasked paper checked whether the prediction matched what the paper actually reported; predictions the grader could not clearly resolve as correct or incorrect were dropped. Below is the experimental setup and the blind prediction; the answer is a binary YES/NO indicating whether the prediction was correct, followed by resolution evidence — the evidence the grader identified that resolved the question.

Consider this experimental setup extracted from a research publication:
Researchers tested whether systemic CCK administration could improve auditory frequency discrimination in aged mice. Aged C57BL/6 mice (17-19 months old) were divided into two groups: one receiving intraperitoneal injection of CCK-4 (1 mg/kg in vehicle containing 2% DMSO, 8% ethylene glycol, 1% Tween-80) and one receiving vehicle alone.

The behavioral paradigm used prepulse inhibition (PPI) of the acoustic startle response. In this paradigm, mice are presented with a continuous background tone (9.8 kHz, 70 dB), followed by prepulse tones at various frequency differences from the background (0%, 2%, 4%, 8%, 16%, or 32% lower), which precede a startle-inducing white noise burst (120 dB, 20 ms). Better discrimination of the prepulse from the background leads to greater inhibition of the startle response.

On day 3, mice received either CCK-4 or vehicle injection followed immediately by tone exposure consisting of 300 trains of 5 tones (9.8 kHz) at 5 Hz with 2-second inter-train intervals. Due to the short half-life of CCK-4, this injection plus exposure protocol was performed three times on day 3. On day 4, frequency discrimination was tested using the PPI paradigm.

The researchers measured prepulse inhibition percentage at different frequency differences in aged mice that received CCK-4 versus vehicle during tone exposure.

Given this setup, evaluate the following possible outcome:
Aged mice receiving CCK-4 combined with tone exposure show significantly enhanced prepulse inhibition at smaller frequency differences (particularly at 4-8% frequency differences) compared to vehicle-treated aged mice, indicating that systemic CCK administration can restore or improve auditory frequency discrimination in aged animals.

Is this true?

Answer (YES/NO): NO